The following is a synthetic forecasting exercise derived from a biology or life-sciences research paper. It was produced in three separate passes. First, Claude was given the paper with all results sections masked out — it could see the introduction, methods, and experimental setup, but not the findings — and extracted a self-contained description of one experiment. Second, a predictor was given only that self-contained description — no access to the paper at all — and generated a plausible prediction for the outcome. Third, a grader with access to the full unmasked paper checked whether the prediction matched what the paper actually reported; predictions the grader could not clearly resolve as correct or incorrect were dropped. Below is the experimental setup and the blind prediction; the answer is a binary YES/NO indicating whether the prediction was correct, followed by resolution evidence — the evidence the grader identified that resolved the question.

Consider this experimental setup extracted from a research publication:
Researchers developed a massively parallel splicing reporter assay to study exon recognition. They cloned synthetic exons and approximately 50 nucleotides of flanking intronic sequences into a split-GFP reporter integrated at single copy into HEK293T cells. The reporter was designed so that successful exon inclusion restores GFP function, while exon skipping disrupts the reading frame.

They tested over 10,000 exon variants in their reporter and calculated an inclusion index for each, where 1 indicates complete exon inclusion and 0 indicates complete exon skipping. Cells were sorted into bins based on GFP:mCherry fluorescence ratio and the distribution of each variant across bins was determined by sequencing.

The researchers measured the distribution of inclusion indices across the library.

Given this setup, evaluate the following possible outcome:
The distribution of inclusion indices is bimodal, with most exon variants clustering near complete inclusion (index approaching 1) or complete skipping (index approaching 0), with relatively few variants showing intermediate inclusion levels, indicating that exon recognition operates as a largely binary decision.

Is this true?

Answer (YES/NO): YES